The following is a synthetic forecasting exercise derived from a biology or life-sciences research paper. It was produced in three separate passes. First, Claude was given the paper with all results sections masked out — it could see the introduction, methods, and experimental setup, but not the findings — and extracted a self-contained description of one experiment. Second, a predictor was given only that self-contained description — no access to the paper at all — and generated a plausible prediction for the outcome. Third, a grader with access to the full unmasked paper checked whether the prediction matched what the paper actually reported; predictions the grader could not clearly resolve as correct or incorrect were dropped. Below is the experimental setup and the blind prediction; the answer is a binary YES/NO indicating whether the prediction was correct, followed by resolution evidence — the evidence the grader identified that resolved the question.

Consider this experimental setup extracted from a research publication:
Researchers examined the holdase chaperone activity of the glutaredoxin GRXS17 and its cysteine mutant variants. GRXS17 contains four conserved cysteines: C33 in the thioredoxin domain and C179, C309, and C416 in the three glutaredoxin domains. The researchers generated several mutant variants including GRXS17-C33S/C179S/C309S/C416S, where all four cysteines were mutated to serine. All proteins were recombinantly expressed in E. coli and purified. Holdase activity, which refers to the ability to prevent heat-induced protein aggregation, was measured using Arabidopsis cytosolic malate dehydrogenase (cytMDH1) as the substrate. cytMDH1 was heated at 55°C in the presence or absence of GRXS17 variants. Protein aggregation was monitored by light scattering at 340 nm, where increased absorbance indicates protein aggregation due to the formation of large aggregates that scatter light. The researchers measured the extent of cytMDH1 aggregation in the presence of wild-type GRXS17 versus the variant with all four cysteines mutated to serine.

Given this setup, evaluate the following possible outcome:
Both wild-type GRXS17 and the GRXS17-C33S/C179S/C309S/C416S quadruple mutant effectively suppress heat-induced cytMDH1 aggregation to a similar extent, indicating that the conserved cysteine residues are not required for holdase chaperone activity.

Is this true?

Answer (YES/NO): NO